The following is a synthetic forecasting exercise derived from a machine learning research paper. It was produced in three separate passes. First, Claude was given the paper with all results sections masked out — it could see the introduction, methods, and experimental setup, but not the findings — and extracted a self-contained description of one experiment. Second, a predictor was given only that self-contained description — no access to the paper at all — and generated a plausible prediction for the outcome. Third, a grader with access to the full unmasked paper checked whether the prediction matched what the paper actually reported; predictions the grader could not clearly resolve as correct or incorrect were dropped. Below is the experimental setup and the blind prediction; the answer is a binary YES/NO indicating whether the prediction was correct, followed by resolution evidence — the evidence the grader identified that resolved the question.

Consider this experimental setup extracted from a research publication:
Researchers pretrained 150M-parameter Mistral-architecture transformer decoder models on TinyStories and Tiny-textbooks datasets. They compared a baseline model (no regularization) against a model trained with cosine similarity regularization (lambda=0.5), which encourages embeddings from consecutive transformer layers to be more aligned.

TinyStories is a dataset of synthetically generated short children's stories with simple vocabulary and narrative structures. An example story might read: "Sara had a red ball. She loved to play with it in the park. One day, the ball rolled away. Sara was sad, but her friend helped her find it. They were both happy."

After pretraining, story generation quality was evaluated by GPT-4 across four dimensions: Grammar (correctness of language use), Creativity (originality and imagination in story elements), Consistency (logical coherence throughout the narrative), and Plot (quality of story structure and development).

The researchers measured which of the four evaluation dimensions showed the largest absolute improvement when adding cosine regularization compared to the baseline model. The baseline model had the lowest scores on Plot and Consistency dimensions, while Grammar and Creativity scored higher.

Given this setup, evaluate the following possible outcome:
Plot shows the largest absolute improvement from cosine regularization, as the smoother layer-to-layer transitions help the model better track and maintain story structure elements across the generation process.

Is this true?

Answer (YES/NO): NO